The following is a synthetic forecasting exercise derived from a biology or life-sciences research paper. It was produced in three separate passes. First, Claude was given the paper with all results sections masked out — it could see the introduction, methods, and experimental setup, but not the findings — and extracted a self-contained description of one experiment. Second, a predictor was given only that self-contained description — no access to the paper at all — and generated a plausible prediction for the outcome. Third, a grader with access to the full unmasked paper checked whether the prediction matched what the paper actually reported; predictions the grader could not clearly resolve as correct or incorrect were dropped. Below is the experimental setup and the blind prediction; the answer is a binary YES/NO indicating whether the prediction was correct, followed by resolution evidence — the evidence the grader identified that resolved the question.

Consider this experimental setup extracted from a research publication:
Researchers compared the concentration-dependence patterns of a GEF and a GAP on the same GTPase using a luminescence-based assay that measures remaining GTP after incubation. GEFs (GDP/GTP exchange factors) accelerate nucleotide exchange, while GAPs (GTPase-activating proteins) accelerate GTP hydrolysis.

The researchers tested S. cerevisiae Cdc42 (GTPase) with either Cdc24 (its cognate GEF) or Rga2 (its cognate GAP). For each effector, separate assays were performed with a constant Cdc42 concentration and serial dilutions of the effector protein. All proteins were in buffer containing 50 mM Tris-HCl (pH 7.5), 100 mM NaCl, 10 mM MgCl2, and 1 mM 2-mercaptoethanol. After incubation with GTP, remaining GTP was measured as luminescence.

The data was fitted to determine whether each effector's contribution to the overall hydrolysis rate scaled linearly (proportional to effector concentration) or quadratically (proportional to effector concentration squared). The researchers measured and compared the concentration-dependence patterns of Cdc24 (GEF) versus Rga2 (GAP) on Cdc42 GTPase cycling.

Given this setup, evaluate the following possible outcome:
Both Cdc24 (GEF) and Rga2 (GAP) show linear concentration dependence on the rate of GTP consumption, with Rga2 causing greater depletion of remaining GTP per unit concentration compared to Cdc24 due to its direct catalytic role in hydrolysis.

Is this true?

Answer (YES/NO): NO